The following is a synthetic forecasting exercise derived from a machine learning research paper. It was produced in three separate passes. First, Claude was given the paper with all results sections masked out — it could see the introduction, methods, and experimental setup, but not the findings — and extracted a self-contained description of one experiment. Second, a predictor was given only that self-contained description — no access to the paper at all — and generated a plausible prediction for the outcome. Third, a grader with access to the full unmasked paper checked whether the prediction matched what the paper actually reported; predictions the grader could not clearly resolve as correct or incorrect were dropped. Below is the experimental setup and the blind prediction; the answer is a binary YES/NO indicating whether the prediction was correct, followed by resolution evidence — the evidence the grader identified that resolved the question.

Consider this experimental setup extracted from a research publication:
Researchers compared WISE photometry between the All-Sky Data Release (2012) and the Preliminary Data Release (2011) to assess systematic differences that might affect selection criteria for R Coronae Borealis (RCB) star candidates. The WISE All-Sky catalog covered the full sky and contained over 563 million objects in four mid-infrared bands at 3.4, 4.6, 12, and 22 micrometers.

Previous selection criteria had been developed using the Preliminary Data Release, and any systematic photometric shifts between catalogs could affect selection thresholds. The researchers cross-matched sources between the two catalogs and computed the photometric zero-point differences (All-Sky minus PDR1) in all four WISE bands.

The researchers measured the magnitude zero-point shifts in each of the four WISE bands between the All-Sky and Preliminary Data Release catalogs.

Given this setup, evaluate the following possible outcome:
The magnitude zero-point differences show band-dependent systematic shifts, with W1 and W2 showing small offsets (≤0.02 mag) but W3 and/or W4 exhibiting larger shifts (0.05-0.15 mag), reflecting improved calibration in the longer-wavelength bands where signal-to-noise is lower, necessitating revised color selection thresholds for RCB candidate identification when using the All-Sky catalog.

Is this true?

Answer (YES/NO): NO